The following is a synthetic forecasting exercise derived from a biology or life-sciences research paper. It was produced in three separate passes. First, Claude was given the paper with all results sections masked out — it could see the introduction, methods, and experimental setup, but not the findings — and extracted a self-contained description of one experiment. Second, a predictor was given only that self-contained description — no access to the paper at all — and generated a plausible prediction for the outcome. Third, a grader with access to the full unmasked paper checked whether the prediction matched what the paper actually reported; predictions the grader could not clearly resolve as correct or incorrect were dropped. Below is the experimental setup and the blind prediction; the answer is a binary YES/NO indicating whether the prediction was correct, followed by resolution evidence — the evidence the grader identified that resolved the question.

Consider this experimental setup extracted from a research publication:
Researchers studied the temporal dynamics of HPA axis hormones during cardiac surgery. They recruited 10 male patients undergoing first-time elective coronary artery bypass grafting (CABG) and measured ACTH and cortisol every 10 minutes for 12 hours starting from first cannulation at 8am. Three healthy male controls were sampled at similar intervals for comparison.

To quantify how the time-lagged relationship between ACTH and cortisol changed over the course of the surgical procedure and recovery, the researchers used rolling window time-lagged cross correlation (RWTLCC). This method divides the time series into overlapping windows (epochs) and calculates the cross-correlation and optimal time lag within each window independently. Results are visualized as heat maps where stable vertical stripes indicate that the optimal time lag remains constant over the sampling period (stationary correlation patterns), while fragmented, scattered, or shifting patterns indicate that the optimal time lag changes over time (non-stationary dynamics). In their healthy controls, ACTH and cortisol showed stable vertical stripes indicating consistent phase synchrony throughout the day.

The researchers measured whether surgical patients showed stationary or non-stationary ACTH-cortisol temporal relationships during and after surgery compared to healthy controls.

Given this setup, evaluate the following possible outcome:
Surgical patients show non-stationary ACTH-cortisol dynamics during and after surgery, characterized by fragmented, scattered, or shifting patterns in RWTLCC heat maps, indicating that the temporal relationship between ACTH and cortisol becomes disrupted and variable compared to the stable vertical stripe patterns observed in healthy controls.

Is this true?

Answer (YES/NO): NO